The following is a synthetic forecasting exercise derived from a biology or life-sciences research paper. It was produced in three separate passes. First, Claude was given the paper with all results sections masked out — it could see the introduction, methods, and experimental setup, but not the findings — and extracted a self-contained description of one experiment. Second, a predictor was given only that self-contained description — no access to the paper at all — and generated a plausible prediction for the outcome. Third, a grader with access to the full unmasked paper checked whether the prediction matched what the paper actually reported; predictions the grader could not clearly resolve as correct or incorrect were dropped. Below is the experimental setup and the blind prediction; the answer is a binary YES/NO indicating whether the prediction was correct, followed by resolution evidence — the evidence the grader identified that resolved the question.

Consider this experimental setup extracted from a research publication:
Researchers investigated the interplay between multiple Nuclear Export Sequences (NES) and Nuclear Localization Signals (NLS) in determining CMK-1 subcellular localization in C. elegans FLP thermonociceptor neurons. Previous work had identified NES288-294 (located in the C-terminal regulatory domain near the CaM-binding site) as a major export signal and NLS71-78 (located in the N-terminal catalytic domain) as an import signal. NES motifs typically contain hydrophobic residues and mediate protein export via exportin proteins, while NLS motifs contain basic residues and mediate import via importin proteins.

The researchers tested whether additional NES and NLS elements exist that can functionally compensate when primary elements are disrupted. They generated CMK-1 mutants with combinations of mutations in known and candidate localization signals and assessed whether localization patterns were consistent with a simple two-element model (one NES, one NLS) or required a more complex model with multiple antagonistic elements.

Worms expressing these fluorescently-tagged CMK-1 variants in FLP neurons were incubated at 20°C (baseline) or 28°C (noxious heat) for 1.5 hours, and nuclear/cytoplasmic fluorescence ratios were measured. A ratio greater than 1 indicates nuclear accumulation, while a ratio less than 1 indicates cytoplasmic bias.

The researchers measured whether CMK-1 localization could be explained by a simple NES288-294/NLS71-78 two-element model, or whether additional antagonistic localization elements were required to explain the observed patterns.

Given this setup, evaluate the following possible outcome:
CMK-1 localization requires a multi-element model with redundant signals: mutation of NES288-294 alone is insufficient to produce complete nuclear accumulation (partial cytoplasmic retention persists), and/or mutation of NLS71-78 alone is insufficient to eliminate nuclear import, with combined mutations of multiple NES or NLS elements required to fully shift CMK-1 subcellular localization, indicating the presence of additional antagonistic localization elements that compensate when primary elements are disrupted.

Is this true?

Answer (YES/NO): YES